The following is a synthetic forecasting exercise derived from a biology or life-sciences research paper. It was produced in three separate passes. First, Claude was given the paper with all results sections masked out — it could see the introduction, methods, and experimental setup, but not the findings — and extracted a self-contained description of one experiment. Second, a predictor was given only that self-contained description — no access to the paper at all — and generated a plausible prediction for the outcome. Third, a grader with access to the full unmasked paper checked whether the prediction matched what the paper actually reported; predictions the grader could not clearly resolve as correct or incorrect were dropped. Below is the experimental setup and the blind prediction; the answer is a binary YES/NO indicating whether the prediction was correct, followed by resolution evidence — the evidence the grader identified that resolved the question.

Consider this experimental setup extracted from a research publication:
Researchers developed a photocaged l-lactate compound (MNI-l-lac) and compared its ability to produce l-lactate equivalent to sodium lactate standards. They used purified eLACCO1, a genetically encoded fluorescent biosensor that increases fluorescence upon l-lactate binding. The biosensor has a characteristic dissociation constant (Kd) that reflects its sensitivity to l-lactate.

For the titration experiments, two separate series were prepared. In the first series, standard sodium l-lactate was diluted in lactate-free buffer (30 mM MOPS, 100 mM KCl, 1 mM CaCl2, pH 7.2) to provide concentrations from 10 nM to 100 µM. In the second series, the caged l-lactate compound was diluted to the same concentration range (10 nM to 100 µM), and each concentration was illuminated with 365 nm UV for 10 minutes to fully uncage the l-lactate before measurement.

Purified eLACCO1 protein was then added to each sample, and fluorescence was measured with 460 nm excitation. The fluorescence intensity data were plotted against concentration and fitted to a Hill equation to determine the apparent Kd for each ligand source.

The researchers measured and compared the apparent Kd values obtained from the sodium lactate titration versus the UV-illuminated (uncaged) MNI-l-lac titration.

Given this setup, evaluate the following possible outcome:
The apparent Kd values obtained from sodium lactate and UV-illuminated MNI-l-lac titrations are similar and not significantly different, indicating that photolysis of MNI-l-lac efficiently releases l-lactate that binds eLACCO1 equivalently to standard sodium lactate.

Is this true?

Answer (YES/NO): YES